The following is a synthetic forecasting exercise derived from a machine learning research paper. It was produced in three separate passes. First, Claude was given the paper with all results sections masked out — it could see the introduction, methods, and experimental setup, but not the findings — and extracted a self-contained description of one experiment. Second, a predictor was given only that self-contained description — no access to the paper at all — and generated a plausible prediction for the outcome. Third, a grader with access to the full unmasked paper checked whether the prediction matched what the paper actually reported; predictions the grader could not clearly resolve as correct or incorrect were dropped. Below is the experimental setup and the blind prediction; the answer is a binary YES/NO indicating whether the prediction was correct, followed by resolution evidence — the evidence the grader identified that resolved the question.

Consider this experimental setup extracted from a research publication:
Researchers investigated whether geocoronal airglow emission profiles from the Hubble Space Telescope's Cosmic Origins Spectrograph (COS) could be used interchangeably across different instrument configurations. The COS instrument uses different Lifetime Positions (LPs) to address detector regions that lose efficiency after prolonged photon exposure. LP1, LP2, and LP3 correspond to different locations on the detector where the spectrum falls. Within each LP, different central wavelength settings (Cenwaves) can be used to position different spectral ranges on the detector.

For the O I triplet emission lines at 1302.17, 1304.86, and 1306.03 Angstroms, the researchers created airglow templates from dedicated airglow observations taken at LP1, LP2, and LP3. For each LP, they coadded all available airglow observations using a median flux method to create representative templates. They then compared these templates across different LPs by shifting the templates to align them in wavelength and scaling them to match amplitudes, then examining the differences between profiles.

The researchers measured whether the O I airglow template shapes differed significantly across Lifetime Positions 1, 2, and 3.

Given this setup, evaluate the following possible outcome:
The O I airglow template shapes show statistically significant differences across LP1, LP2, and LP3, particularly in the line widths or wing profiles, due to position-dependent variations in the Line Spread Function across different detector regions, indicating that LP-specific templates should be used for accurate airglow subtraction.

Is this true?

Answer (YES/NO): NO